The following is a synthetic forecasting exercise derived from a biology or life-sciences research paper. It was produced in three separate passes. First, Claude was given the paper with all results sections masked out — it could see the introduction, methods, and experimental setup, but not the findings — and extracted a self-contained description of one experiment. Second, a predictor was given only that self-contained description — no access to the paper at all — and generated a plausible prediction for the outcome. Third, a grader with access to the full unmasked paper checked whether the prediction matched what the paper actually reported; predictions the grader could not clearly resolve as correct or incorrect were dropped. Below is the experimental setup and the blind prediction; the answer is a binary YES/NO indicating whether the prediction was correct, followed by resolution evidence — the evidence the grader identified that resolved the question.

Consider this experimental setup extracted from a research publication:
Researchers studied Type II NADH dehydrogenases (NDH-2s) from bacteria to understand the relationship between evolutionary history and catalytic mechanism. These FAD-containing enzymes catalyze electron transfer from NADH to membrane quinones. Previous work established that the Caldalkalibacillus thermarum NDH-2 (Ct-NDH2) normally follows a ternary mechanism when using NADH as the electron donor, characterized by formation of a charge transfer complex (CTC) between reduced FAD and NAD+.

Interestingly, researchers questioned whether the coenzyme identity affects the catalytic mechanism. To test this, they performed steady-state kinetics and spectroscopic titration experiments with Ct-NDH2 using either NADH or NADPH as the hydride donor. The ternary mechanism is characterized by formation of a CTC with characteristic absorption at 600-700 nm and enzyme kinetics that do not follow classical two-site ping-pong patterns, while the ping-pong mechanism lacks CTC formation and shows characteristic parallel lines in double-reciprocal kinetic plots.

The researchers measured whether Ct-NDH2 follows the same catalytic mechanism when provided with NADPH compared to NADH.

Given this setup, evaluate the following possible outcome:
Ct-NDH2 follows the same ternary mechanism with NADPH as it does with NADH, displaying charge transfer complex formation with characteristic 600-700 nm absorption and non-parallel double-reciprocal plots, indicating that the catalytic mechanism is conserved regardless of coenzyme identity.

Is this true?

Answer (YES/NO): NO